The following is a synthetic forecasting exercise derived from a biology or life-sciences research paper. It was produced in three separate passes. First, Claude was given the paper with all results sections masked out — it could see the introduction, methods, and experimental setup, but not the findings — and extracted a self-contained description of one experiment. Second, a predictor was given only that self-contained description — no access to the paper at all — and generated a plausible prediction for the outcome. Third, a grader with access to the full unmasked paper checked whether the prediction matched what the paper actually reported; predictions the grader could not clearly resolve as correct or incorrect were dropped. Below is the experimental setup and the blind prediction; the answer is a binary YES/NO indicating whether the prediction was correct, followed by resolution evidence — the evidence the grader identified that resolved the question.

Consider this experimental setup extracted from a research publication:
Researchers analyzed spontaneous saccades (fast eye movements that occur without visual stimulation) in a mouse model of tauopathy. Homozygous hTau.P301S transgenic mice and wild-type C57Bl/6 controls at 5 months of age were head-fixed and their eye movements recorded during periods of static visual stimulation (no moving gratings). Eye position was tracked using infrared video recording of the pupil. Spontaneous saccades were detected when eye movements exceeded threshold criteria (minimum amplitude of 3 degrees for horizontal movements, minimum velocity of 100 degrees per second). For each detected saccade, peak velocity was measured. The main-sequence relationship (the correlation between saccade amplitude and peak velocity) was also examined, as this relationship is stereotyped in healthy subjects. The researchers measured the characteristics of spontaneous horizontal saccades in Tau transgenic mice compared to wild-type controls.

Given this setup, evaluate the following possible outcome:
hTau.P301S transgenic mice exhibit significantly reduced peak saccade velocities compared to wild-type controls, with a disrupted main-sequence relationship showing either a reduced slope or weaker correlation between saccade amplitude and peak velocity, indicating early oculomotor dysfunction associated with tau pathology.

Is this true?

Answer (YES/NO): NO